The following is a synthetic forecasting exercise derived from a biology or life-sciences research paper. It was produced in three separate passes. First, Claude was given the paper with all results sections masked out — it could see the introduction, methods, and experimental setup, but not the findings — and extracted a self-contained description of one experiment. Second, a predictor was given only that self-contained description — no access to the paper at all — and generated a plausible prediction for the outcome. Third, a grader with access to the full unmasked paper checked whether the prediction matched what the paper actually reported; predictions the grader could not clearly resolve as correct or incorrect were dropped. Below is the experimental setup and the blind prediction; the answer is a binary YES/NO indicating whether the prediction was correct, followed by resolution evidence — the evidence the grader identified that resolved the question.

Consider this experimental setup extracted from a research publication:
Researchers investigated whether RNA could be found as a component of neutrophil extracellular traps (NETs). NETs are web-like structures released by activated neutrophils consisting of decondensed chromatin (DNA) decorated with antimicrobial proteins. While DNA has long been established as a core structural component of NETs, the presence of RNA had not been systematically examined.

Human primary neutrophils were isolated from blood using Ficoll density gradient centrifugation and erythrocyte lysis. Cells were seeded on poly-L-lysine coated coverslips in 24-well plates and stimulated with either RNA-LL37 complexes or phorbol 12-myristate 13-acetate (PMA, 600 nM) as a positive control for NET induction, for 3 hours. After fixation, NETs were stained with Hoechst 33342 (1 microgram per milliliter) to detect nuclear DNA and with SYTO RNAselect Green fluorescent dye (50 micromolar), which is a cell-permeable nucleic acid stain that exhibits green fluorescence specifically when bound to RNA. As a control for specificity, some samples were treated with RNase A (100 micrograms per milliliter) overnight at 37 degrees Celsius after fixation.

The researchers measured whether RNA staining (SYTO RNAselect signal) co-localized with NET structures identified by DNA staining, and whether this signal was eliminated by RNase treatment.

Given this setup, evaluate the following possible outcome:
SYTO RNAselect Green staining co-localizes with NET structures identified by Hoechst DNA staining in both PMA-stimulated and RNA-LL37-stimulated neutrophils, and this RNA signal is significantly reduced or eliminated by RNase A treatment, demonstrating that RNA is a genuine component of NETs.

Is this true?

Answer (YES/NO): YES